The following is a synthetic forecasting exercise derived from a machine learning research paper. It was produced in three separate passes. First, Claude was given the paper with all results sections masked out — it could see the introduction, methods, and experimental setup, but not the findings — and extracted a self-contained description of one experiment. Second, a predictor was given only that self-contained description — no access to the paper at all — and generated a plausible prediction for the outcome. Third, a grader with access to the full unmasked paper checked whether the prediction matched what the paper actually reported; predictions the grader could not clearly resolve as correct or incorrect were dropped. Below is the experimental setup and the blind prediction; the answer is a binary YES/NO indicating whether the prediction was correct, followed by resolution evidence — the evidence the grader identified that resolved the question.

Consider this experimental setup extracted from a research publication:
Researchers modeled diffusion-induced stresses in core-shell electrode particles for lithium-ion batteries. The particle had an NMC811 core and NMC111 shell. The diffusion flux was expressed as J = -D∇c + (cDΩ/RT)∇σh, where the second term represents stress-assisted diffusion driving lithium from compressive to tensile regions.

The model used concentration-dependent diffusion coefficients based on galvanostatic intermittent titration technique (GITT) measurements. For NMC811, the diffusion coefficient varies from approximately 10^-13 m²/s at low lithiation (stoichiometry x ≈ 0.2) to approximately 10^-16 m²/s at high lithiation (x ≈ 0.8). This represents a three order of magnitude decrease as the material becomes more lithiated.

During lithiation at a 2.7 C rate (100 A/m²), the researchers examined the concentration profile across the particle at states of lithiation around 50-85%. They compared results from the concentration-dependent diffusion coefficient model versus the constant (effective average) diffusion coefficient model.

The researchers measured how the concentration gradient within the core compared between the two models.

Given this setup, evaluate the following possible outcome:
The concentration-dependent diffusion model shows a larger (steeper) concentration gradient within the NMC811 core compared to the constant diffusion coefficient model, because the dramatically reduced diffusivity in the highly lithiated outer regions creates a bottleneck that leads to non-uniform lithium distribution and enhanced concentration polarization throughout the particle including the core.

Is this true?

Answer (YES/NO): YES